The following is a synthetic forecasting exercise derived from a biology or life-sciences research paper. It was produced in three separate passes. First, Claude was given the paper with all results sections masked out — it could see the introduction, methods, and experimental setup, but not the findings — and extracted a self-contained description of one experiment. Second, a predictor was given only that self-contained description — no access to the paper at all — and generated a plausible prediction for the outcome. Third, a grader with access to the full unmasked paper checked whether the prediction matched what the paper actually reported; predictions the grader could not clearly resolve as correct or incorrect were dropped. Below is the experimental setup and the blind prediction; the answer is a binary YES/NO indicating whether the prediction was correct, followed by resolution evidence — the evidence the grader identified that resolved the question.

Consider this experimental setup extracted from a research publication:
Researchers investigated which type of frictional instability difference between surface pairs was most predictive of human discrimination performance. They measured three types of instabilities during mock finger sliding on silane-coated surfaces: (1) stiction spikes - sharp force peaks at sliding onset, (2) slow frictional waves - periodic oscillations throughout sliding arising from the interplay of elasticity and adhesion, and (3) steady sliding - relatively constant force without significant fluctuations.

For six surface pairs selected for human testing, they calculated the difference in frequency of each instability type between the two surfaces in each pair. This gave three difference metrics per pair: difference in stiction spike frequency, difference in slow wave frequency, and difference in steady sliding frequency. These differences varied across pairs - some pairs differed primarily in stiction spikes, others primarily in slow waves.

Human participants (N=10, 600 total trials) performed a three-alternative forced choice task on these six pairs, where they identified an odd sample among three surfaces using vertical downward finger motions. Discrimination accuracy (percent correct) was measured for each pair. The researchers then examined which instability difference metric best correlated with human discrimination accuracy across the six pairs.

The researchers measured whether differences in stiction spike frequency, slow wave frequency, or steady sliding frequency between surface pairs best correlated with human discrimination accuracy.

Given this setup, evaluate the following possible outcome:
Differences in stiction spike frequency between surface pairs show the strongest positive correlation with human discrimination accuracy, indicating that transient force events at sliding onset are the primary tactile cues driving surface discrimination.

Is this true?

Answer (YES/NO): NO